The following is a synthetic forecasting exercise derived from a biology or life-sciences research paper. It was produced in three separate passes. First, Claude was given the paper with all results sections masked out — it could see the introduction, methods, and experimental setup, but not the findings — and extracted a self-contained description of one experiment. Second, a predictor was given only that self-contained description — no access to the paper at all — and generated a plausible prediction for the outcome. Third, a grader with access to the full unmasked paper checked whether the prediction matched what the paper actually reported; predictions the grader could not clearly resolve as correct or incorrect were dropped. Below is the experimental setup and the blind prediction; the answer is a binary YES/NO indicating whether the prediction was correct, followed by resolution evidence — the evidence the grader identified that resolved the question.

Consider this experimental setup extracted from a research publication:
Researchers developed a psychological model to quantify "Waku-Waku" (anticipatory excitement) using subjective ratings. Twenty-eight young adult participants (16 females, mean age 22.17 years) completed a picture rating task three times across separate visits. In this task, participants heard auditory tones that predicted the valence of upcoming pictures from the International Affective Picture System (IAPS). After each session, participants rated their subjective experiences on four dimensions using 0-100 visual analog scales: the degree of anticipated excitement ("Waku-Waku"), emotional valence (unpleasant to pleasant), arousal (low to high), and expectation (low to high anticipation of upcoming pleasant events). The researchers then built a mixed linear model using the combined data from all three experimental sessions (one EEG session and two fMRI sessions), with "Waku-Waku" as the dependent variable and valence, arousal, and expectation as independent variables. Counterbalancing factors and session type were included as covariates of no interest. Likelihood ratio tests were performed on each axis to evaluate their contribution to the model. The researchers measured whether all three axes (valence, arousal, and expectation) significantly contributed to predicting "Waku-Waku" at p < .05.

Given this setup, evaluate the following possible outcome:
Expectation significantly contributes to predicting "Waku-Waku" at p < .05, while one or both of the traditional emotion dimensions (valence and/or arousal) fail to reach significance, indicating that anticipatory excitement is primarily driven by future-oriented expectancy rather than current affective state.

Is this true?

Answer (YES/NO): NO